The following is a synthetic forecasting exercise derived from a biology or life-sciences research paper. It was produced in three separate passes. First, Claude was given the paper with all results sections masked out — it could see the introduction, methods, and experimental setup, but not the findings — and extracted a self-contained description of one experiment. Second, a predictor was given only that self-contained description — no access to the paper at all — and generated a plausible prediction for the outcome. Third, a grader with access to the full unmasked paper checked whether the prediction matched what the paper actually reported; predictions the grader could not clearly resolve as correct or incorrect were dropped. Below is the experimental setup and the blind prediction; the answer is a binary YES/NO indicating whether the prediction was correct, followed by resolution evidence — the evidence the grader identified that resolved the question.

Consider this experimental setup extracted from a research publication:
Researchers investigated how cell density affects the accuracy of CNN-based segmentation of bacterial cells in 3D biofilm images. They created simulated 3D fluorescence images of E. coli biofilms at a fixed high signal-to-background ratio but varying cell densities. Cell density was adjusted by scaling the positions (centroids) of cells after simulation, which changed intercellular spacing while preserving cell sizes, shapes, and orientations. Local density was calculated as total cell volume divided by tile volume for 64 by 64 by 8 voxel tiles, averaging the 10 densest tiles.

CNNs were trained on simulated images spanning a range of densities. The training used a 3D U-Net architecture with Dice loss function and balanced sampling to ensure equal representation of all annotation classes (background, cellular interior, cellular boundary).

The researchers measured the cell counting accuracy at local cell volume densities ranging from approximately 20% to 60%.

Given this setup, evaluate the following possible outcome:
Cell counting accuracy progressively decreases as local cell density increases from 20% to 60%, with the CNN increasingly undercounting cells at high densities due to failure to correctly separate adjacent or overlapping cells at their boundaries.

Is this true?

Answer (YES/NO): NO